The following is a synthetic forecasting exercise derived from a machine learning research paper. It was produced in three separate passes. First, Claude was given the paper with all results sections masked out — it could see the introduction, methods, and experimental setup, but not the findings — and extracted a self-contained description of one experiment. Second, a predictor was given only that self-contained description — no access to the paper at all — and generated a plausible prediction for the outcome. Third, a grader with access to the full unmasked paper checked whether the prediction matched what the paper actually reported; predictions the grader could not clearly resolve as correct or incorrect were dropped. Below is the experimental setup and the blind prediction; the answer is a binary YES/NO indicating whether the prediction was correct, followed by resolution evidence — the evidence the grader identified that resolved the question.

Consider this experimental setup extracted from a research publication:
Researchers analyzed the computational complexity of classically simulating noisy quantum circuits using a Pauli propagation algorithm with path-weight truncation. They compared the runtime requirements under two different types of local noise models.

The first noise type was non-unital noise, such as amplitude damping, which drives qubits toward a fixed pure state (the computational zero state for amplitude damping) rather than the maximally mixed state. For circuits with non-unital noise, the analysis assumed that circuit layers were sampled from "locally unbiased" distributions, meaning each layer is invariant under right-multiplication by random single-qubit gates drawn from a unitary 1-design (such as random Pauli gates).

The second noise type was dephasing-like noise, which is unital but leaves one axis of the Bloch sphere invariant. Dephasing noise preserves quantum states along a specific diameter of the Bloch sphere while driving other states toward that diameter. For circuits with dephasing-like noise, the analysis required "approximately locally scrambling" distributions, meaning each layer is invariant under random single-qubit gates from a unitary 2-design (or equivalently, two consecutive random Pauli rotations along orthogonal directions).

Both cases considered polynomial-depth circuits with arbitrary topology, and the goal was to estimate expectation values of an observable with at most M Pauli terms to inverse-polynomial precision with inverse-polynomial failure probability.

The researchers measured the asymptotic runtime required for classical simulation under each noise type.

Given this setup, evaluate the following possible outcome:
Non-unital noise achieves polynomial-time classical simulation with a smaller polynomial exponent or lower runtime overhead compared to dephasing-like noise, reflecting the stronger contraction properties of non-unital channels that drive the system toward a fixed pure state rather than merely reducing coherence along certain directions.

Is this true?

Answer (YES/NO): NO